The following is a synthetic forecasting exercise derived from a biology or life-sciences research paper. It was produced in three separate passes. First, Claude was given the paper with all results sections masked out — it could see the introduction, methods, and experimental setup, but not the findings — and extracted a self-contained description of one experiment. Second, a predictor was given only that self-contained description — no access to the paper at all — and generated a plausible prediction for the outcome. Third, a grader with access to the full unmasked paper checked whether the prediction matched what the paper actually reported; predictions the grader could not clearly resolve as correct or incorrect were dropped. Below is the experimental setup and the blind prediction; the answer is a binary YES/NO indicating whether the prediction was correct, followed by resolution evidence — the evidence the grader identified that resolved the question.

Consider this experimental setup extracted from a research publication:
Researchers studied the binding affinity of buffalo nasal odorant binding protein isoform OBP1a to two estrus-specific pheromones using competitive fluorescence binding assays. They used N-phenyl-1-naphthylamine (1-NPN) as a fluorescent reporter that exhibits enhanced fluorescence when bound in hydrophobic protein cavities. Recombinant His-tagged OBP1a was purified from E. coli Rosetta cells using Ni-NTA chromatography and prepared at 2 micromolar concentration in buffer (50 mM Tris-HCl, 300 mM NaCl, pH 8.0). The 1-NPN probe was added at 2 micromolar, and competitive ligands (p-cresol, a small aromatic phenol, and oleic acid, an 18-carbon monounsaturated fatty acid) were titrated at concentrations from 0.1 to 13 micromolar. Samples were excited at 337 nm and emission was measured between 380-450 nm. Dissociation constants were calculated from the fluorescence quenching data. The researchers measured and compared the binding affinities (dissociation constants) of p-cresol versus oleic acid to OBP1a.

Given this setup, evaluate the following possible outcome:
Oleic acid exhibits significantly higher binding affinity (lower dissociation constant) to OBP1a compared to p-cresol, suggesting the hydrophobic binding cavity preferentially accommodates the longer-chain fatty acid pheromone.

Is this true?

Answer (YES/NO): NO